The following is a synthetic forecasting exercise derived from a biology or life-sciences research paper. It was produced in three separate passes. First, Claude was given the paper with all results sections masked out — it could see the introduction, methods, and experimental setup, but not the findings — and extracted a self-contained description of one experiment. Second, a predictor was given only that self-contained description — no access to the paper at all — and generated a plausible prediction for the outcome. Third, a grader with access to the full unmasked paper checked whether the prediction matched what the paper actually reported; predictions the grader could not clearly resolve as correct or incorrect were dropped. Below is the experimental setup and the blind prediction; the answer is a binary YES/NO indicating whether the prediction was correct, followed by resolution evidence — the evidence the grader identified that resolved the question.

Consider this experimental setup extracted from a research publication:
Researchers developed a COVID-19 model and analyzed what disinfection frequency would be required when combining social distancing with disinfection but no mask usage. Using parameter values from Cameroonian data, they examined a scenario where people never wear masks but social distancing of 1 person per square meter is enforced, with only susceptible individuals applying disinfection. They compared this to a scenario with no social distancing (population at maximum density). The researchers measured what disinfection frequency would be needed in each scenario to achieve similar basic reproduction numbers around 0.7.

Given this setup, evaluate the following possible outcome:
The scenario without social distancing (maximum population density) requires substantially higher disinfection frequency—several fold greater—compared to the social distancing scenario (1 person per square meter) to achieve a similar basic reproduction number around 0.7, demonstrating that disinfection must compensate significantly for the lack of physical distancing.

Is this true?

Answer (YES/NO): NO